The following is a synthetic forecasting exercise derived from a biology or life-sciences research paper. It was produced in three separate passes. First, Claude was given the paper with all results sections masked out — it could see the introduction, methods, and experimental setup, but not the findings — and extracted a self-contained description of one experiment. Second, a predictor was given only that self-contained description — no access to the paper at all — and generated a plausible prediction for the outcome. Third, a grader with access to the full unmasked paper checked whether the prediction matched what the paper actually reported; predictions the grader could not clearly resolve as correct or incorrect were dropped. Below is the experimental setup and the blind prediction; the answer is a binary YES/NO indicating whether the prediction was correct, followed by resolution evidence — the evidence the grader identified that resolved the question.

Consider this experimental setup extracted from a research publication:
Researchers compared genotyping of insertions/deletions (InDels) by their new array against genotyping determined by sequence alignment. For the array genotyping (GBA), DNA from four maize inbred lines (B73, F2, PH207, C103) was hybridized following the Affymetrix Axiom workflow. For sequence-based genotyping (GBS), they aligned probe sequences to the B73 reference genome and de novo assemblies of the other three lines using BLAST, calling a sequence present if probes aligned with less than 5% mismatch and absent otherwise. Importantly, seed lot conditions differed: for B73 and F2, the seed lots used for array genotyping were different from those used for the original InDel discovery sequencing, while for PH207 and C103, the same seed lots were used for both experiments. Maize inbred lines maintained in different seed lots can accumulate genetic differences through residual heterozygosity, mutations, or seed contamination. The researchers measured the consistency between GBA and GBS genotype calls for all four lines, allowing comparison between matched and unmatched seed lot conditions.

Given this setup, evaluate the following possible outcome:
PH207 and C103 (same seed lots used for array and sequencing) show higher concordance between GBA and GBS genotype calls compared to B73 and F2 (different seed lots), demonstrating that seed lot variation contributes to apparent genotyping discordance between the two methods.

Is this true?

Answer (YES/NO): NO